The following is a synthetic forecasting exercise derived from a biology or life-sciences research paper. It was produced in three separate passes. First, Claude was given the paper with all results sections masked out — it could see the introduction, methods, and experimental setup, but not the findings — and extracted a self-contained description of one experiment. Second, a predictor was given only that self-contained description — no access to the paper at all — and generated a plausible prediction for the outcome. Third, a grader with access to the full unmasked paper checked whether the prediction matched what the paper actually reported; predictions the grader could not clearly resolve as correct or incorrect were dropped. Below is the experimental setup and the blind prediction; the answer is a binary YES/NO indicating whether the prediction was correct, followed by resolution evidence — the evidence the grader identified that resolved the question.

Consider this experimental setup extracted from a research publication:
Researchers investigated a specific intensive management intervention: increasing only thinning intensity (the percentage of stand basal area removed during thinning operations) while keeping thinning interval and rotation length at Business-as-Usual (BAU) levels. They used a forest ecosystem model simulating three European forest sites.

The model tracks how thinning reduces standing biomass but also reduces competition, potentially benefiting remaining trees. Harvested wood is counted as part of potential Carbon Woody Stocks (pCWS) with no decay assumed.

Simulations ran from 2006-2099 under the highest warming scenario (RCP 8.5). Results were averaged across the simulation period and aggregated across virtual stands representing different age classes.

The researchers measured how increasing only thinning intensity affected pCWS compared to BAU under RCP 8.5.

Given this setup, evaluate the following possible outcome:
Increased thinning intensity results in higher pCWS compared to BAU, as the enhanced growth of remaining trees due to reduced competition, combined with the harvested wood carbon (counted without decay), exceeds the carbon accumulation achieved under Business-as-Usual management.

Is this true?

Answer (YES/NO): YES